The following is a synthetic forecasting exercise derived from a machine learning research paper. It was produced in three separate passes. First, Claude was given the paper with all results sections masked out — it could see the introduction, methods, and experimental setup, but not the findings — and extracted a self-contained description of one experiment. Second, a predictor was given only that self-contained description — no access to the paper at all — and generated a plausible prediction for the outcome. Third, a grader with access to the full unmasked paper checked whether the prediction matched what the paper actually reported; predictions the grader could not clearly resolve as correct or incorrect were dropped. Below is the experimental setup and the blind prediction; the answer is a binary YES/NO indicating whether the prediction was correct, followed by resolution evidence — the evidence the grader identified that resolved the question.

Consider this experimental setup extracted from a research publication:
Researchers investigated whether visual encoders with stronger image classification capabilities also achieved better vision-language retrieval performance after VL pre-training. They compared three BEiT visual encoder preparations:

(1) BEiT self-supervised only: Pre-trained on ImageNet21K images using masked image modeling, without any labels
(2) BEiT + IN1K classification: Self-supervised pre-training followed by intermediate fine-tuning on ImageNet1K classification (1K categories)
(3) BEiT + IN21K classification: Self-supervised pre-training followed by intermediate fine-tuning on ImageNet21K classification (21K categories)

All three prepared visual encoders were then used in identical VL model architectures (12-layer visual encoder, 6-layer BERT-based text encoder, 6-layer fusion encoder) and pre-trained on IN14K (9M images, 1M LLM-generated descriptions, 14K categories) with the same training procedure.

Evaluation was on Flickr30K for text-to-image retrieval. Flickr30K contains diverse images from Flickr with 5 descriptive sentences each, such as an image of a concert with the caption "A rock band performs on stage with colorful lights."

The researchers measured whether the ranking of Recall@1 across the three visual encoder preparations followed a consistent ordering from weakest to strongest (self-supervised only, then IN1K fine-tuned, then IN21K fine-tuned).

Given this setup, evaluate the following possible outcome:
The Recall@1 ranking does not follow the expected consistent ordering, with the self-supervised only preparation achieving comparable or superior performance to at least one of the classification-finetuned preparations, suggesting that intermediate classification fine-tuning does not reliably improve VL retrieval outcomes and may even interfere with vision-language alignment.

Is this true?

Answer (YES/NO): NO